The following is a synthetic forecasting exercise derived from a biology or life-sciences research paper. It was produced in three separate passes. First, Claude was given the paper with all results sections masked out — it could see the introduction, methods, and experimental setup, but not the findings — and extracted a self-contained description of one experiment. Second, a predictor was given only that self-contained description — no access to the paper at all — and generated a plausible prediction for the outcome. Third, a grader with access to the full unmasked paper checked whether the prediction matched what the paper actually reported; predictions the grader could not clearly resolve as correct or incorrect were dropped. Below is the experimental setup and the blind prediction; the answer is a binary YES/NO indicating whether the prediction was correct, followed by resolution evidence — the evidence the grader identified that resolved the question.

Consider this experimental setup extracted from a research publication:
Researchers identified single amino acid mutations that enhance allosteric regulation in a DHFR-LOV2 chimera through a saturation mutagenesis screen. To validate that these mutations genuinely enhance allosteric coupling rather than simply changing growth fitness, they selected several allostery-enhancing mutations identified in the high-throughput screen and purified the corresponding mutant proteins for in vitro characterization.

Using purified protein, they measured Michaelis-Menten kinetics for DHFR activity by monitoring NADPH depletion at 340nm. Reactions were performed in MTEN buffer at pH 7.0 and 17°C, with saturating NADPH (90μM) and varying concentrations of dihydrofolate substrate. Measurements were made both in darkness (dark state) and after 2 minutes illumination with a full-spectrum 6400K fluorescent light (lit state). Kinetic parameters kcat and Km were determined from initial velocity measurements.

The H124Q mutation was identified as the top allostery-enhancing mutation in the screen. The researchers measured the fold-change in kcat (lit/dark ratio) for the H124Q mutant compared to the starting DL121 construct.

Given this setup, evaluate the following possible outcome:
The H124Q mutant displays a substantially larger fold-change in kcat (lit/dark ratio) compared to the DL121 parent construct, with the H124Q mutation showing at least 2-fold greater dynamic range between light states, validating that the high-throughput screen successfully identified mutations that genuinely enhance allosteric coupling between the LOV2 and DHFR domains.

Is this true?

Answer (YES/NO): NO